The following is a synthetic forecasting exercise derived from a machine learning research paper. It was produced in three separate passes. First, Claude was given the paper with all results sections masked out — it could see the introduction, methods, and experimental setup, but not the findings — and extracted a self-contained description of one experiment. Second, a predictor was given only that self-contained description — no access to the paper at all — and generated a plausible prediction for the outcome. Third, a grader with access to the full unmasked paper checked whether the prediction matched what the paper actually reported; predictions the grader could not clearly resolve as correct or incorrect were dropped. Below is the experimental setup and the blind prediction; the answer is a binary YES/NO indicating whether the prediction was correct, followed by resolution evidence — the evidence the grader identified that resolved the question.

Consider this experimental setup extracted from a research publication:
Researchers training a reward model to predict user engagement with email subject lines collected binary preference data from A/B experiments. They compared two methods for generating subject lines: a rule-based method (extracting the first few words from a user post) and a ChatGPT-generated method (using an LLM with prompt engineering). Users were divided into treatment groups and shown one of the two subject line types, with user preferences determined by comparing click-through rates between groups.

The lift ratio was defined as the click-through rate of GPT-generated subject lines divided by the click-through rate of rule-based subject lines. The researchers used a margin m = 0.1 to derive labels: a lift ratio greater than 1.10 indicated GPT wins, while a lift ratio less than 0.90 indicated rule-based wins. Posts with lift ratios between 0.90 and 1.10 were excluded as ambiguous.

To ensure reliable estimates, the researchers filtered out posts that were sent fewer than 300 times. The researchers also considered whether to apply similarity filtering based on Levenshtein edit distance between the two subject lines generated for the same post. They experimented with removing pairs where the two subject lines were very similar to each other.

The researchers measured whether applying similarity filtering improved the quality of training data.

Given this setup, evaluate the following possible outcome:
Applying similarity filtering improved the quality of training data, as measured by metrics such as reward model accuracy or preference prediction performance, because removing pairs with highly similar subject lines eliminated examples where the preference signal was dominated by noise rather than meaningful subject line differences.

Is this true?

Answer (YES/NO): NO